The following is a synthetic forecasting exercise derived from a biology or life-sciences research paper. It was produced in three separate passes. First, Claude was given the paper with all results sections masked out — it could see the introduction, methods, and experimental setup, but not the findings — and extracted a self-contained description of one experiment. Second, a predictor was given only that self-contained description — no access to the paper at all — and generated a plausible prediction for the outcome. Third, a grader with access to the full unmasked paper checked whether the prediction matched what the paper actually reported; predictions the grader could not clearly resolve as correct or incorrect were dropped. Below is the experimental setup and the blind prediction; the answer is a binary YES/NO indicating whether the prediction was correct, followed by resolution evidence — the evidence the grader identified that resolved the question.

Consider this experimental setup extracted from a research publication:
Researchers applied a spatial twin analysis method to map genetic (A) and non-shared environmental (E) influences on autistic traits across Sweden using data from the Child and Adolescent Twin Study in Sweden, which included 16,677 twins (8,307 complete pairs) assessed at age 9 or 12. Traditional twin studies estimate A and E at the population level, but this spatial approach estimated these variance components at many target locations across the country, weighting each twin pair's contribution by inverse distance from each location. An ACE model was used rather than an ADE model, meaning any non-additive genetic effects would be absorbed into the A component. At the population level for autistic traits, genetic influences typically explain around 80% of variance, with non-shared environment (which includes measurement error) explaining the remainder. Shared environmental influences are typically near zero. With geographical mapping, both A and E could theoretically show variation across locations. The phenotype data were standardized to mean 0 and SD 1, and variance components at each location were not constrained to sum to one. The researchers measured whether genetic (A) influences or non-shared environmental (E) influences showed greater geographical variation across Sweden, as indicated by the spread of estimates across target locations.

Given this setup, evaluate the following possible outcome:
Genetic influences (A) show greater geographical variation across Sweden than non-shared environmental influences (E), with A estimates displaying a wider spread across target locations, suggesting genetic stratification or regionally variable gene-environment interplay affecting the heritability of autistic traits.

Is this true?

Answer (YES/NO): NO